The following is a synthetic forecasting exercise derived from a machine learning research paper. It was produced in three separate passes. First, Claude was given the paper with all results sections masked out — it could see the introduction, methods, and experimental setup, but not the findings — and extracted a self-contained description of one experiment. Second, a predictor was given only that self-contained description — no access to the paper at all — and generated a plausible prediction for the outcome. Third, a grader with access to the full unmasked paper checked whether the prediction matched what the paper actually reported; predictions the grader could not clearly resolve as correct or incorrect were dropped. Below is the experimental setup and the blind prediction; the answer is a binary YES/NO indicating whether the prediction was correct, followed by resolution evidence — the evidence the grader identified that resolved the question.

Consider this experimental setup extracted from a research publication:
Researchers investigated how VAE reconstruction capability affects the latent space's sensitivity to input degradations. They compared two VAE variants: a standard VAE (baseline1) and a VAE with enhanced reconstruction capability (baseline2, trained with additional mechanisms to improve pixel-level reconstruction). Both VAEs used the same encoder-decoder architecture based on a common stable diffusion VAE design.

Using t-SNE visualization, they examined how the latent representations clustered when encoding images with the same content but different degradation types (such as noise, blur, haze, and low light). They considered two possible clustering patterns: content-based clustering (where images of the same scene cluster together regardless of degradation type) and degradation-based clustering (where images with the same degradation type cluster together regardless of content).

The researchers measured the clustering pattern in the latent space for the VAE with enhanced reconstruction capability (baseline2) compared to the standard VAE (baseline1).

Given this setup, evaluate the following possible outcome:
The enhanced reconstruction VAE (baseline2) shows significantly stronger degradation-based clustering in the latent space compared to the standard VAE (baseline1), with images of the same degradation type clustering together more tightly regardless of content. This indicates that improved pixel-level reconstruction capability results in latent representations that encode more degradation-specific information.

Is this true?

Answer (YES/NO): YES